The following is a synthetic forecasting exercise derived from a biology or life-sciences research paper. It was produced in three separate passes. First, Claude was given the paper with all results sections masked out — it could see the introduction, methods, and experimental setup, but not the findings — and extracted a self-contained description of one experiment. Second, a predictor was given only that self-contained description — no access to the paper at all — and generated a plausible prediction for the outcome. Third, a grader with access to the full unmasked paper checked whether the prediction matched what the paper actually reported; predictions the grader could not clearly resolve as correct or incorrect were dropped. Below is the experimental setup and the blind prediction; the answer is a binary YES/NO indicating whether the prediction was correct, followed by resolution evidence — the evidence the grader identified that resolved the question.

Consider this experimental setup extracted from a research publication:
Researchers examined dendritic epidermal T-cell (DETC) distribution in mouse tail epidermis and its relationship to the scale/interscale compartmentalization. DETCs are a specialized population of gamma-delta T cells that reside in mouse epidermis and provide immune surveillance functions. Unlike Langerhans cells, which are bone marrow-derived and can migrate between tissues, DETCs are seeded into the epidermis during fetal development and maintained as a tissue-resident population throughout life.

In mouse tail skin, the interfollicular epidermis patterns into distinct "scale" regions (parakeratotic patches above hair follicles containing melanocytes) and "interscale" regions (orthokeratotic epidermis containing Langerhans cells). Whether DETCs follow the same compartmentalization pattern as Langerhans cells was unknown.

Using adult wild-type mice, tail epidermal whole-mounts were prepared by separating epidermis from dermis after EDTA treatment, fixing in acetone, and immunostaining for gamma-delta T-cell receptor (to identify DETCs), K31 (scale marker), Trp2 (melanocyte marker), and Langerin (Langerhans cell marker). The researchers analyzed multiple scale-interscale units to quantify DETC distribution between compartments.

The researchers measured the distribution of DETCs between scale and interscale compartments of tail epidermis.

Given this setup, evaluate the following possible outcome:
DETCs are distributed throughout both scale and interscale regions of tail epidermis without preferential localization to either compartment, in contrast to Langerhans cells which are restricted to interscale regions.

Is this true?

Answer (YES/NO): NO